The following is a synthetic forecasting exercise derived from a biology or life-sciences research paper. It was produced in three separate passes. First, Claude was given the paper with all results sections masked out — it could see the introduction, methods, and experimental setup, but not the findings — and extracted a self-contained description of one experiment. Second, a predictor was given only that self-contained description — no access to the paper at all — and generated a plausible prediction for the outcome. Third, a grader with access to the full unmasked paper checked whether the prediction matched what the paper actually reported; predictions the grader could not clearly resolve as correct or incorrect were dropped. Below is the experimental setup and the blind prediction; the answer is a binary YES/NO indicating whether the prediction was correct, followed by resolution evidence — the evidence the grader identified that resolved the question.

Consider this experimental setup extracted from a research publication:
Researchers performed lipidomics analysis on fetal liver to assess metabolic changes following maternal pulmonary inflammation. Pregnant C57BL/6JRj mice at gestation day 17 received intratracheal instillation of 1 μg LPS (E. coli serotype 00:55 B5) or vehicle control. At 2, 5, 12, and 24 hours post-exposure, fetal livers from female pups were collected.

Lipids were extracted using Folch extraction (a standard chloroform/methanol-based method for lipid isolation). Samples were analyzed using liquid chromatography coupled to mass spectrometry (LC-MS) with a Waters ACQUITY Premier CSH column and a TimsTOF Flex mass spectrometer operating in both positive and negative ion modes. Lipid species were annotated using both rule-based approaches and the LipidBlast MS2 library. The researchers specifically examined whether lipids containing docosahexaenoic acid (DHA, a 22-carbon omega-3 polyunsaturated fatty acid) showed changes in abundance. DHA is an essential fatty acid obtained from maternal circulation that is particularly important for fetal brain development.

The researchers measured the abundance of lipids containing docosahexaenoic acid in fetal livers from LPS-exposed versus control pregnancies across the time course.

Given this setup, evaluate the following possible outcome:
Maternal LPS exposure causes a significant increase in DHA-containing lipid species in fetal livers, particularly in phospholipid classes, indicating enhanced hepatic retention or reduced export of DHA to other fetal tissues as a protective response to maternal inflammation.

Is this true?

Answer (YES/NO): NO